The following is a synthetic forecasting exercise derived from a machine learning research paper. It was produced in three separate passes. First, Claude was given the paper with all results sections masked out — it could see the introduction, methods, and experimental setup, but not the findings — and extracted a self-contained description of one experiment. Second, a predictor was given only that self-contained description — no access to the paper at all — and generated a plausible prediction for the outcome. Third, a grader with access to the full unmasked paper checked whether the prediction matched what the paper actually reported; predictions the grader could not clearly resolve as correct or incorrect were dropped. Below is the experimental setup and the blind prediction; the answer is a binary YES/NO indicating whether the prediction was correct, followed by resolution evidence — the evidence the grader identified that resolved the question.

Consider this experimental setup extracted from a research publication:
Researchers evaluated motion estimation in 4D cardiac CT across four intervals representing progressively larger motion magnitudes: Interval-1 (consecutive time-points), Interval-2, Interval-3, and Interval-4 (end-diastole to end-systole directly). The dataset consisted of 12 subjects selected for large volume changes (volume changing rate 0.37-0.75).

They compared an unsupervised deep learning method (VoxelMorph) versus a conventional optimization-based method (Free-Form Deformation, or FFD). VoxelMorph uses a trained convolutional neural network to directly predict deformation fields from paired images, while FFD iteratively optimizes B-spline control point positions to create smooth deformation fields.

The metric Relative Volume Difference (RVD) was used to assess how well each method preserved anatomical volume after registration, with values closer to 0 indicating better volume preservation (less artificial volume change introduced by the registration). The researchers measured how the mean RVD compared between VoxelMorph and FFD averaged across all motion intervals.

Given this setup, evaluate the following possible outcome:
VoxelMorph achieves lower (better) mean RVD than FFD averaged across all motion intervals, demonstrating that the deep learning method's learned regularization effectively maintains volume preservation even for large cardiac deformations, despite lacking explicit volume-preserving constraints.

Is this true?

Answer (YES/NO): NO